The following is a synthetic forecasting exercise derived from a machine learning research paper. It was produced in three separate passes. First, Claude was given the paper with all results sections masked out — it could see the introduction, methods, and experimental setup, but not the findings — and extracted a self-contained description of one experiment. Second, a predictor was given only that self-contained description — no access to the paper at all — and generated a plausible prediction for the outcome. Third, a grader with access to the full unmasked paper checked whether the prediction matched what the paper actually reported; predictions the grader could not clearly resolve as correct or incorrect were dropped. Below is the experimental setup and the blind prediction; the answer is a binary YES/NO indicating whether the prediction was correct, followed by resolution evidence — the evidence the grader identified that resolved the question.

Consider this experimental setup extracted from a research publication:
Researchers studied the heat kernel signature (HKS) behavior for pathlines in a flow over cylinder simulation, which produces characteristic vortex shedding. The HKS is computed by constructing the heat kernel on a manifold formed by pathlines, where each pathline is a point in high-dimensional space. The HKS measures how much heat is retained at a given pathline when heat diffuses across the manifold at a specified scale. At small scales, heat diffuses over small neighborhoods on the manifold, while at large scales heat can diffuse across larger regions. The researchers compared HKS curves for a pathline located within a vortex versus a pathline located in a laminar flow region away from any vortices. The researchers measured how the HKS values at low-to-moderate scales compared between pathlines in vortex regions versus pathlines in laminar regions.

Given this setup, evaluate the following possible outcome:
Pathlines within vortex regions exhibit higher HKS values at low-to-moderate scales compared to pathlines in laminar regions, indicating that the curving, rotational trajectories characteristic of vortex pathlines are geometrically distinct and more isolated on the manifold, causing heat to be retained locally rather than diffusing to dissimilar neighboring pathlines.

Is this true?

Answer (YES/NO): YES